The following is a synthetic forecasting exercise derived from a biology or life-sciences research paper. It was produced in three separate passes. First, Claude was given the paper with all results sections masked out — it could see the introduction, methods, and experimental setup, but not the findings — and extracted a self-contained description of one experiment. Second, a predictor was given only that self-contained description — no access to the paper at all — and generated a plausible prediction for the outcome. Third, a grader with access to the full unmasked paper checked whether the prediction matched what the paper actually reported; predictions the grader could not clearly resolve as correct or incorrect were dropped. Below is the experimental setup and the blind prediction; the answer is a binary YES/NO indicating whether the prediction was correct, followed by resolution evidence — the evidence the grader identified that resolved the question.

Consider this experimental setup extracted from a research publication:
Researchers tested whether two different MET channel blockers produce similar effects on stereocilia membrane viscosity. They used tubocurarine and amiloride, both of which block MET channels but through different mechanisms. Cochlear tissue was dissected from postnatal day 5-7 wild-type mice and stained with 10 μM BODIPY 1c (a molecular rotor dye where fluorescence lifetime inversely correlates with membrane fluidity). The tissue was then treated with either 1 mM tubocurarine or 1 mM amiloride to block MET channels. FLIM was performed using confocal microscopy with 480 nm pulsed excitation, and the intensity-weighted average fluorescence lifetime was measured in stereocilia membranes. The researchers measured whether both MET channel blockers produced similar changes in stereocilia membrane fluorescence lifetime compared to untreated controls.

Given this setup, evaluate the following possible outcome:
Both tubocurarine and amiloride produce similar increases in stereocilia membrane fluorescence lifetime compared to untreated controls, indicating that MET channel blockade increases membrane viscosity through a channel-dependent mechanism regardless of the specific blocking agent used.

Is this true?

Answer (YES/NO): YES